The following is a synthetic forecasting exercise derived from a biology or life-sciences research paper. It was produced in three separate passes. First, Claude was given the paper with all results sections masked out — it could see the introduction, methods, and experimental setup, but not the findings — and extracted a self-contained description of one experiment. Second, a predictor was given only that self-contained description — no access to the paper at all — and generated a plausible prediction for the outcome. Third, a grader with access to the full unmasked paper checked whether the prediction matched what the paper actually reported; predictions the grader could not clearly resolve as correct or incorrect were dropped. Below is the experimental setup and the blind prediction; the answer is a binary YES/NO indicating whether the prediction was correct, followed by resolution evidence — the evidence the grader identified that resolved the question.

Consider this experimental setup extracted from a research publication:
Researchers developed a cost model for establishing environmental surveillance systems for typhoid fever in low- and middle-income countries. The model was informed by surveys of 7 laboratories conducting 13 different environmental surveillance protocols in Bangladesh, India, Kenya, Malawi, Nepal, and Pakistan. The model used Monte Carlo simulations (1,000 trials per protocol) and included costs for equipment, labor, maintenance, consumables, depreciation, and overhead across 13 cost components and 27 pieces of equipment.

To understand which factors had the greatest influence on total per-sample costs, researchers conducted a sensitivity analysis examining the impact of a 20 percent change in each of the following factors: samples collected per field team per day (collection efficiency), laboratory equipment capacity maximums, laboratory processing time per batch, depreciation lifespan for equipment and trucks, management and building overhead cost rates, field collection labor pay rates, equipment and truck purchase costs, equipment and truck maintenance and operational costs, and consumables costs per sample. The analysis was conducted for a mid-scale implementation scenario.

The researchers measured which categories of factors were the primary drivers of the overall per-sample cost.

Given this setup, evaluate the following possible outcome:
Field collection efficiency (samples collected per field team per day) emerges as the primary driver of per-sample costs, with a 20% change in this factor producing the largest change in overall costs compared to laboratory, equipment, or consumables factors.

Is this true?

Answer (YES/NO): NO